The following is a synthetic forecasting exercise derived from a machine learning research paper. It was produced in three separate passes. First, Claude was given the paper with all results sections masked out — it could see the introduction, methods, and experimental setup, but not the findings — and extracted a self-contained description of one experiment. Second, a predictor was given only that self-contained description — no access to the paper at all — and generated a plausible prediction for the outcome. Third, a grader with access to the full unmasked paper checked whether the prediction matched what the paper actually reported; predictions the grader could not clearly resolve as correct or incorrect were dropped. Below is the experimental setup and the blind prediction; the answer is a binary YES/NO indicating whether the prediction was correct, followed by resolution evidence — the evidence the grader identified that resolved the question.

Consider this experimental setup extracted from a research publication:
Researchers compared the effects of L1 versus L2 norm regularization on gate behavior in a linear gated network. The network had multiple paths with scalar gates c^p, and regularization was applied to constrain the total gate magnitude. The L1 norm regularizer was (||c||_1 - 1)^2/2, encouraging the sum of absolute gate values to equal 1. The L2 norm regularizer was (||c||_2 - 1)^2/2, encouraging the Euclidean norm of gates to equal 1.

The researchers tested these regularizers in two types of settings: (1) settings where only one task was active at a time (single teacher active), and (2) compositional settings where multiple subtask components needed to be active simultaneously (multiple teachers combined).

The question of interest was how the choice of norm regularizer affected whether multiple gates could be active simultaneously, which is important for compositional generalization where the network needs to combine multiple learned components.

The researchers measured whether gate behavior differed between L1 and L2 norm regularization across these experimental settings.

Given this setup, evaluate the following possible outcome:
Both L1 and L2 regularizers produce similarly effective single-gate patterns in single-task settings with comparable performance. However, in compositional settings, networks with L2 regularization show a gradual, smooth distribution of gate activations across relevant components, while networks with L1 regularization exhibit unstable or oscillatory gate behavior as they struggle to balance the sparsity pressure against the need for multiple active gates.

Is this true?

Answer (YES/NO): NO